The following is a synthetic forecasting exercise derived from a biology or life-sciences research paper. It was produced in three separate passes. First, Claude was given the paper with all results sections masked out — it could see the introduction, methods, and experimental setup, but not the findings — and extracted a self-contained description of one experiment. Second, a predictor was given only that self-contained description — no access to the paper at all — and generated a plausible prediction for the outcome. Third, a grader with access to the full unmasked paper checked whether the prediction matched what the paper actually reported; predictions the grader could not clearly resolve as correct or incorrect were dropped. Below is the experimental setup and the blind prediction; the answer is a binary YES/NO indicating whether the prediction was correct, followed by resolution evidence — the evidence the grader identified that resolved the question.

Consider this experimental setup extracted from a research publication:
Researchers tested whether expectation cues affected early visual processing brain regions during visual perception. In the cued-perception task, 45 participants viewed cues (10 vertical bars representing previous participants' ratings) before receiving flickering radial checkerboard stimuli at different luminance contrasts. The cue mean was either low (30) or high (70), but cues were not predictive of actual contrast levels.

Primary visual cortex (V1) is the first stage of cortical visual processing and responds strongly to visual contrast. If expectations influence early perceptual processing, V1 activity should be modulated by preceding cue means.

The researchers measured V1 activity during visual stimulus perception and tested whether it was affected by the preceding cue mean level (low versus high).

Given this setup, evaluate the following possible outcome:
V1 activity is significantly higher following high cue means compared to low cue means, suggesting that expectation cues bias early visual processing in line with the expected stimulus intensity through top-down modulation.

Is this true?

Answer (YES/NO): NO